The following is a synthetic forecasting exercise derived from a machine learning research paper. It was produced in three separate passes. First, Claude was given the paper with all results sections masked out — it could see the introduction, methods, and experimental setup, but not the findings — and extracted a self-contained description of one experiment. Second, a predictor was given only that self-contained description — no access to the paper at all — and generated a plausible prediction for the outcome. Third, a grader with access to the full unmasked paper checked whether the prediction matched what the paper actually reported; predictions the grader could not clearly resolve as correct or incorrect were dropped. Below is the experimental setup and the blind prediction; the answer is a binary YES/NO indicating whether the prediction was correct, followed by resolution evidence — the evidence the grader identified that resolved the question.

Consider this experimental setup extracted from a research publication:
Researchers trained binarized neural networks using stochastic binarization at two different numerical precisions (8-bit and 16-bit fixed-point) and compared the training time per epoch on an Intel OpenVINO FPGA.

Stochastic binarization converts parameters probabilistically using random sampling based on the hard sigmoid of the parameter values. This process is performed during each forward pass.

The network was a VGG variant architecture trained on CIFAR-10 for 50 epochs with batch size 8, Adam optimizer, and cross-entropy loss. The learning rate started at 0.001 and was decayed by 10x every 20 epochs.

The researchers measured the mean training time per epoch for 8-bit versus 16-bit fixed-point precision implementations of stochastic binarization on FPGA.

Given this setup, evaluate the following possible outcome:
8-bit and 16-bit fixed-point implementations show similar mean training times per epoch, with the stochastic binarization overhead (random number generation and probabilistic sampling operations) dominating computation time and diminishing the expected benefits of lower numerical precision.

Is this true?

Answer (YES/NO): NO